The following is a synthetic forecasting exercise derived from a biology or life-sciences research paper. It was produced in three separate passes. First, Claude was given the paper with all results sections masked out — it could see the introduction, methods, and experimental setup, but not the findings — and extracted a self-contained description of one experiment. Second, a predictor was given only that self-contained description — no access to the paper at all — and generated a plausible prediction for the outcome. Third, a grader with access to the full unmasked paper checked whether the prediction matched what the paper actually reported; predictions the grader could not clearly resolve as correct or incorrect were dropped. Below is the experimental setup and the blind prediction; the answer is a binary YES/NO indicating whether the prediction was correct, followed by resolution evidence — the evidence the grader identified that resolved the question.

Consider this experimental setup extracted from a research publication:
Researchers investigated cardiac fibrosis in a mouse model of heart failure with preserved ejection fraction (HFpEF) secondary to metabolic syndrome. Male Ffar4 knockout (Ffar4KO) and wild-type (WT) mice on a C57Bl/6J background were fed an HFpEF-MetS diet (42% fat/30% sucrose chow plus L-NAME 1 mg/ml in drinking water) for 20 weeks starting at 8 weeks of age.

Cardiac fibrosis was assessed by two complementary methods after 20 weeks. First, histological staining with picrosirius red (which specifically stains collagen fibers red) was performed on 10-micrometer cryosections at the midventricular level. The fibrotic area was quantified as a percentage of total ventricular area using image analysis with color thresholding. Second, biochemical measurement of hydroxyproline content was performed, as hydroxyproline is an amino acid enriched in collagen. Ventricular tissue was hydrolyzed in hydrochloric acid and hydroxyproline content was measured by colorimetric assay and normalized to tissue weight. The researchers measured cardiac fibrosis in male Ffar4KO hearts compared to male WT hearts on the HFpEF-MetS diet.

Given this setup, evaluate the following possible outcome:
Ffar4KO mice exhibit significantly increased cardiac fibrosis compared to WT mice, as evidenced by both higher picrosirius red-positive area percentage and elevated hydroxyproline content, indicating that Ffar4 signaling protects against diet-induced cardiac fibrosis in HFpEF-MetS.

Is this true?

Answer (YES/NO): NO